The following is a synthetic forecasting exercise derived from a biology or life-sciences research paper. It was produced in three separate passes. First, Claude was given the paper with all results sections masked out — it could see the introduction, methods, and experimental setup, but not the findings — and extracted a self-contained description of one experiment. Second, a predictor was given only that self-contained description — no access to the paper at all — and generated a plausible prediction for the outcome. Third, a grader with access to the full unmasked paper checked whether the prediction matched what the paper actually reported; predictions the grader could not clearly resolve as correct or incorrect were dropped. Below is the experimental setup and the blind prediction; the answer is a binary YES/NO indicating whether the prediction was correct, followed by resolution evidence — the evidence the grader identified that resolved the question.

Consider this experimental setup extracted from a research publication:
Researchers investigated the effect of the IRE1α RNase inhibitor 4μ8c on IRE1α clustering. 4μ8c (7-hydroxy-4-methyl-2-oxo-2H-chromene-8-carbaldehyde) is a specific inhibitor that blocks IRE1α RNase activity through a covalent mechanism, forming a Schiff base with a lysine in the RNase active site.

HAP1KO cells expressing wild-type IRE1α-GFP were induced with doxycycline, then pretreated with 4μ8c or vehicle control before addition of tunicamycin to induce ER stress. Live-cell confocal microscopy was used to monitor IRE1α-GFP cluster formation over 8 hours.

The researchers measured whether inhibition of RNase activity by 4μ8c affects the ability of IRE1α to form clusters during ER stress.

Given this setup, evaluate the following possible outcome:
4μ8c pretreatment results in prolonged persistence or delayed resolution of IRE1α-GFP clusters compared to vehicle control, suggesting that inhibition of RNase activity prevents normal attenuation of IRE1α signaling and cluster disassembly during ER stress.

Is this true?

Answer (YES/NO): YES